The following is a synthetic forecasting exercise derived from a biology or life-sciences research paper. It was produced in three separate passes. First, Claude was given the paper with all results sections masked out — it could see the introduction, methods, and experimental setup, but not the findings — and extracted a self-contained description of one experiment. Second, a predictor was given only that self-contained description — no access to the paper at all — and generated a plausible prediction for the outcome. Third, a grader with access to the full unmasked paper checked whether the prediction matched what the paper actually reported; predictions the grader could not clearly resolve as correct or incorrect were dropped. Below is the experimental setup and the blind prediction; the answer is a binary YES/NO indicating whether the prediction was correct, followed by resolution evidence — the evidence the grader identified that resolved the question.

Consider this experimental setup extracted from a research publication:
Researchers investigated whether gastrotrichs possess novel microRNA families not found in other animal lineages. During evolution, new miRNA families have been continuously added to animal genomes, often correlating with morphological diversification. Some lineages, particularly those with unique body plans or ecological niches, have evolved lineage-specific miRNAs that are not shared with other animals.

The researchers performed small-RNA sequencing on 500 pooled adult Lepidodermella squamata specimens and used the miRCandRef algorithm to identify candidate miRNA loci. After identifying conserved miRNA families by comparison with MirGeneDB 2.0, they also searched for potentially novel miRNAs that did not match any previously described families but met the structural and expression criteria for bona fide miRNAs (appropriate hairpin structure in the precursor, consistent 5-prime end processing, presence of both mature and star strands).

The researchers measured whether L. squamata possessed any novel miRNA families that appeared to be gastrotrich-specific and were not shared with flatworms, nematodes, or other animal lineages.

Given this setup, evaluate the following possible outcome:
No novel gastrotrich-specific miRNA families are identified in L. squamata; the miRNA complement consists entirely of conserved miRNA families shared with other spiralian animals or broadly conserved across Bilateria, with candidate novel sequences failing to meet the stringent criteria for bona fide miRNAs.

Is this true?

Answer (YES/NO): NO